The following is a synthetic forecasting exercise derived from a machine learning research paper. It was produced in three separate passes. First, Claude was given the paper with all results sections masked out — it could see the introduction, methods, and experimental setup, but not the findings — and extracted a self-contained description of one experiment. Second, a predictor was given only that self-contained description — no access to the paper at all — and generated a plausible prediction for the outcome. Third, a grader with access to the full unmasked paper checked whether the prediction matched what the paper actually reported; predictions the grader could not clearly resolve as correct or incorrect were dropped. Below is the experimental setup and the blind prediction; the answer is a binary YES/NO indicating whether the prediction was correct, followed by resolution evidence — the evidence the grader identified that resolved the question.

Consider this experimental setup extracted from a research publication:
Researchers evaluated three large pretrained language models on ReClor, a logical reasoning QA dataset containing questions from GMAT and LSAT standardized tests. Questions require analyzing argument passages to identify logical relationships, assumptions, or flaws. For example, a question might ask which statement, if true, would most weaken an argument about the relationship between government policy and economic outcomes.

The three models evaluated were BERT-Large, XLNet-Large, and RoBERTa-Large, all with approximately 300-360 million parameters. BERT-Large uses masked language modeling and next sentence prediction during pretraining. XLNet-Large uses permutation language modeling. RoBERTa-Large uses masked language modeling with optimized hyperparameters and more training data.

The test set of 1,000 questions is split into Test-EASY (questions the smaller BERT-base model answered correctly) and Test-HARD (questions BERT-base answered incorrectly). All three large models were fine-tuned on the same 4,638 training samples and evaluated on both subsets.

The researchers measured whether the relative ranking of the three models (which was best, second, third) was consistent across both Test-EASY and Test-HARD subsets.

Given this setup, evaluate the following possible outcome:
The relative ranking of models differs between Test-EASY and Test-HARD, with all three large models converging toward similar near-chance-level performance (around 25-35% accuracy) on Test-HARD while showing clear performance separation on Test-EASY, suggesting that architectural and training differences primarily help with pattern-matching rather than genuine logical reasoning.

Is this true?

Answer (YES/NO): NO